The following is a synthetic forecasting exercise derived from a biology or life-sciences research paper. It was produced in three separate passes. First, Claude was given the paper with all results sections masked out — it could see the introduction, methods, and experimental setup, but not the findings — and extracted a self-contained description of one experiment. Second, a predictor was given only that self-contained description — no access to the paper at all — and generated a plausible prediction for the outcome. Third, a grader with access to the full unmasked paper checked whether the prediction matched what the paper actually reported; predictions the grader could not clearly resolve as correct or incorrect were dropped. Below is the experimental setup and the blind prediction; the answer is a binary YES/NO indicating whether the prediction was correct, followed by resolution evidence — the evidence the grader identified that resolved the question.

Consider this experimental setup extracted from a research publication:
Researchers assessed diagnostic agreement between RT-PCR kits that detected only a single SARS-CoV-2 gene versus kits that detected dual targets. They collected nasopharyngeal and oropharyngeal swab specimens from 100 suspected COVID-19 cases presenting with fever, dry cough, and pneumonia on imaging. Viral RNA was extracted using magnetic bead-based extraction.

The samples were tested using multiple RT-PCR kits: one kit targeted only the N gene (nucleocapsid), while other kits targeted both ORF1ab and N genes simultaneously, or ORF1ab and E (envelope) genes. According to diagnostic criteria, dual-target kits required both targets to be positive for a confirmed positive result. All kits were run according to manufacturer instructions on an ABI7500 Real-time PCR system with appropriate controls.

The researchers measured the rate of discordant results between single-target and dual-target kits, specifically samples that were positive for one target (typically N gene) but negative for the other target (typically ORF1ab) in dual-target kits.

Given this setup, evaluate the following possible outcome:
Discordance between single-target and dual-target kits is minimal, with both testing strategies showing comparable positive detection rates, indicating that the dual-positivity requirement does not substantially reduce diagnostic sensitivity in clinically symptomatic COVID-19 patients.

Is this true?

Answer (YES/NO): NO